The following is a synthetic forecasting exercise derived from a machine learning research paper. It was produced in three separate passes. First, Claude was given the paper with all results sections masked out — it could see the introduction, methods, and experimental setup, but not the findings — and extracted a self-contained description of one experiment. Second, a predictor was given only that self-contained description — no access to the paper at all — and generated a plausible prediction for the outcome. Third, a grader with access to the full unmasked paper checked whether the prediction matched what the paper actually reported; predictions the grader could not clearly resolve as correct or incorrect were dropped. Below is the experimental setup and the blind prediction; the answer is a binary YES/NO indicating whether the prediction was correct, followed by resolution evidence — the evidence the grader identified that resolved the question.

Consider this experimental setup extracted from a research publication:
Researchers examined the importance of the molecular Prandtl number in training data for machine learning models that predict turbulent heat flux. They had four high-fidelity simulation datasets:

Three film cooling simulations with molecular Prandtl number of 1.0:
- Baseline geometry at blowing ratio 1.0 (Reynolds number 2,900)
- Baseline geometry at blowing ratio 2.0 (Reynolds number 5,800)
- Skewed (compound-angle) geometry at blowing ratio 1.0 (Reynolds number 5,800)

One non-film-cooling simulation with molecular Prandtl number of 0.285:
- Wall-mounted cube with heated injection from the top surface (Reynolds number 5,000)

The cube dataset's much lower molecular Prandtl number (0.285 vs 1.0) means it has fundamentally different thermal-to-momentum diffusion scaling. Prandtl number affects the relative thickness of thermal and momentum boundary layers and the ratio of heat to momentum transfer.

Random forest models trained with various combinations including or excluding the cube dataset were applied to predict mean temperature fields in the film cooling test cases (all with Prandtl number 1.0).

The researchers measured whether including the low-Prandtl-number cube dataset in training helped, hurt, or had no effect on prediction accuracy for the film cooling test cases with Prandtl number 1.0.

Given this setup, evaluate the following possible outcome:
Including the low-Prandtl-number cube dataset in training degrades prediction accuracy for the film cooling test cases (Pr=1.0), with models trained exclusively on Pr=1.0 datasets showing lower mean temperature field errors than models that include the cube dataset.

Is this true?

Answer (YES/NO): NO